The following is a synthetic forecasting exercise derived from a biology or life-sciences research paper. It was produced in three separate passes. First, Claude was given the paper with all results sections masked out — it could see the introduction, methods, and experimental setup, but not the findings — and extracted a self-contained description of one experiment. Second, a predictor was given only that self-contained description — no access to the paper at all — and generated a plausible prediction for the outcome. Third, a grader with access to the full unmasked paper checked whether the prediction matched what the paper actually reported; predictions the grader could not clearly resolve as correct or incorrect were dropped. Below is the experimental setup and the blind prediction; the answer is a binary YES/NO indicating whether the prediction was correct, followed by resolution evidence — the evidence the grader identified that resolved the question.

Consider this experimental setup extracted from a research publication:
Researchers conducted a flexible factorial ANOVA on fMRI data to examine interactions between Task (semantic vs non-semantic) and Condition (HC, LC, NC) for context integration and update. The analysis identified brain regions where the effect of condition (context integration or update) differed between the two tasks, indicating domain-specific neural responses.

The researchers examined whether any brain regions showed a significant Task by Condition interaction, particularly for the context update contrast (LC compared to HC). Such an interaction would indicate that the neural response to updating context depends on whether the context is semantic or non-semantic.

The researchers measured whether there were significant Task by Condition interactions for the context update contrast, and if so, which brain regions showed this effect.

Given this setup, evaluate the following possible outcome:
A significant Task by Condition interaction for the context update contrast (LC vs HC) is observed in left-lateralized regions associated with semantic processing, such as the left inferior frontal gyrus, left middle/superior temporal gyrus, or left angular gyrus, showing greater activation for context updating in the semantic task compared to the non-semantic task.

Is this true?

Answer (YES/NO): NO